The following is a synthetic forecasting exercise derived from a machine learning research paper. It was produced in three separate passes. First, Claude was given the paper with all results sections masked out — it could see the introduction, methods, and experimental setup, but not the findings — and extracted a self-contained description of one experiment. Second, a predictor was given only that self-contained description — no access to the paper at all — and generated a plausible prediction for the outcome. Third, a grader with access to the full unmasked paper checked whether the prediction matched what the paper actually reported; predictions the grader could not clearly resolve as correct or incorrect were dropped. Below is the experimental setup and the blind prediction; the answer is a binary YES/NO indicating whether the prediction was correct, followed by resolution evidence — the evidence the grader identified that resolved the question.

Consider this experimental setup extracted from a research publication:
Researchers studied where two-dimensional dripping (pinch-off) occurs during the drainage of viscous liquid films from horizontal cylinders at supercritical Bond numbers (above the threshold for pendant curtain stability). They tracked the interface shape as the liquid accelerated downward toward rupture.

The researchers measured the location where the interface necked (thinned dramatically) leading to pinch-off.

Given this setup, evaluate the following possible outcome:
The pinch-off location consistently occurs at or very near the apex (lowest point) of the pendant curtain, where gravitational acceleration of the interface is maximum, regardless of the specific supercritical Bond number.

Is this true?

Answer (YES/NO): NO